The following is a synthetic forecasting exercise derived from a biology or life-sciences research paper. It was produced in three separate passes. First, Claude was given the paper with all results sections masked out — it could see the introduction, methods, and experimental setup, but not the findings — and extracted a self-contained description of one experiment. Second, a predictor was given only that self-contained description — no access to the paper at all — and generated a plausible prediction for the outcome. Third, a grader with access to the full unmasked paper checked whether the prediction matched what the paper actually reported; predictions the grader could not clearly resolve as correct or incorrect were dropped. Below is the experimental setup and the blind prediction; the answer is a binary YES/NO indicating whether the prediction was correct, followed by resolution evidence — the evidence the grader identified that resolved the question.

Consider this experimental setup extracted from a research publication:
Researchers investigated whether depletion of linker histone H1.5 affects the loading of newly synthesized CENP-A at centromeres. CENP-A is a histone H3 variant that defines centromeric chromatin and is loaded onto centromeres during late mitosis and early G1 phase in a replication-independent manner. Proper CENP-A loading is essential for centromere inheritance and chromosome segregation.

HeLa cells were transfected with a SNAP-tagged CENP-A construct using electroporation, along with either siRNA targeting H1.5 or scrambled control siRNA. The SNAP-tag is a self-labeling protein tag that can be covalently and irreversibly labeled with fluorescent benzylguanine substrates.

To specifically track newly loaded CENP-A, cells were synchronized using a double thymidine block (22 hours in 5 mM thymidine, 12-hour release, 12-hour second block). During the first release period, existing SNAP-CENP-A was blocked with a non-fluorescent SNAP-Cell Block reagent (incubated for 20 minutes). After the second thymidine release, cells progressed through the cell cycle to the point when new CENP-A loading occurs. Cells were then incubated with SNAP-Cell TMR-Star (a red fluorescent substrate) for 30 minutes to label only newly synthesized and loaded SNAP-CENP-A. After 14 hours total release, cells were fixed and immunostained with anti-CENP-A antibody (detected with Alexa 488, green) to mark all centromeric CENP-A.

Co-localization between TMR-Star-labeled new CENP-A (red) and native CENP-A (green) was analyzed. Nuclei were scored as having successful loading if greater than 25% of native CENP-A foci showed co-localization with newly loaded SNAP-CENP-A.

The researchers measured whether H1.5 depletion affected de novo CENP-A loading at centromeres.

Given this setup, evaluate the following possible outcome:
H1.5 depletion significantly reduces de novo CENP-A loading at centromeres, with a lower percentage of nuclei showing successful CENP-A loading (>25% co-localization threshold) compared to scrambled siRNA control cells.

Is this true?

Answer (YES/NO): YES